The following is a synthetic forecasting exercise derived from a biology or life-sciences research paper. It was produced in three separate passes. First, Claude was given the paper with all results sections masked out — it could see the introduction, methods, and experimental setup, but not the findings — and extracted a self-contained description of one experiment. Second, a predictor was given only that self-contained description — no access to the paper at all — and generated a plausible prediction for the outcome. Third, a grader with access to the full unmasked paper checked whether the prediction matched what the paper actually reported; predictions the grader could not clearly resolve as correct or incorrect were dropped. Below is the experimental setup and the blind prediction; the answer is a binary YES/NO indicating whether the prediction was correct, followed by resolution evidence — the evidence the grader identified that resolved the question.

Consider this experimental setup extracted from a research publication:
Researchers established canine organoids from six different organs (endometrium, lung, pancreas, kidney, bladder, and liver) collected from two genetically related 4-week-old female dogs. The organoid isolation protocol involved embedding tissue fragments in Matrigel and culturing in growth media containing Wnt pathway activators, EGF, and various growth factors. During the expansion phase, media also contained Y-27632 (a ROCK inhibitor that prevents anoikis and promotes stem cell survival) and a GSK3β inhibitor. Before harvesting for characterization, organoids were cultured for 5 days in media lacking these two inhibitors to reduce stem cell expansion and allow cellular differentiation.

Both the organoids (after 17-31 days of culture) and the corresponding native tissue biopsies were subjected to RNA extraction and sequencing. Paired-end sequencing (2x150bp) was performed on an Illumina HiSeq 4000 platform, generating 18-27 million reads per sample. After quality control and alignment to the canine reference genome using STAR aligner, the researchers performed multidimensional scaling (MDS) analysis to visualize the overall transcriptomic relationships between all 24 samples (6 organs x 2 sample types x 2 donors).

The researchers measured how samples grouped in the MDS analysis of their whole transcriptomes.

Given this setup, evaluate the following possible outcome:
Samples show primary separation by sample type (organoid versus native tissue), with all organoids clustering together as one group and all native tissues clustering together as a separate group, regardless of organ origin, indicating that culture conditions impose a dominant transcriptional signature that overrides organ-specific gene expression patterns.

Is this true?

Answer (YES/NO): NO